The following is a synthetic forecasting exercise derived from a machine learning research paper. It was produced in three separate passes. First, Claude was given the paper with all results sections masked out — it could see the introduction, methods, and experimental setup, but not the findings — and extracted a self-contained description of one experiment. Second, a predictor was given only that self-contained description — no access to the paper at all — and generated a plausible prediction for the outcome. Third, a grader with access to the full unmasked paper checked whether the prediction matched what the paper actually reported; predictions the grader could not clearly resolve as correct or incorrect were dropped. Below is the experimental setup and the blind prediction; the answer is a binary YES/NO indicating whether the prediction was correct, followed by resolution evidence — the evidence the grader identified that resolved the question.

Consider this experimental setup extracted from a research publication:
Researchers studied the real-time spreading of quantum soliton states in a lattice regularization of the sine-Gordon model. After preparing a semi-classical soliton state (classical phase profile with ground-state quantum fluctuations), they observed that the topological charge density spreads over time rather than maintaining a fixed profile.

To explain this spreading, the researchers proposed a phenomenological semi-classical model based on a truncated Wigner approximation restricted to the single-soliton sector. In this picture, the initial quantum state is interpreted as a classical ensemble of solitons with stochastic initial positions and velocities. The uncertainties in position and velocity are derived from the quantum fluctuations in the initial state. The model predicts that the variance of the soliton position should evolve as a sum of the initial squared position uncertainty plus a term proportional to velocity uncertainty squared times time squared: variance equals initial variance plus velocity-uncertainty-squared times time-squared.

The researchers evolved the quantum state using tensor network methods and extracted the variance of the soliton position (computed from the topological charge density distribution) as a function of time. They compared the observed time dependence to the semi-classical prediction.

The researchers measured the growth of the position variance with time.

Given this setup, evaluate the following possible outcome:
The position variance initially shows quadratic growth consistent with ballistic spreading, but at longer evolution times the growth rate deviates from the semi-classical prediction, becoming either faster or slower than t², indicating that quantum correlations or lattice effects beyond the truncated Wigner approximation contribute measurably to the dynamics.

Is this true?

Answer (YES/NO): NO